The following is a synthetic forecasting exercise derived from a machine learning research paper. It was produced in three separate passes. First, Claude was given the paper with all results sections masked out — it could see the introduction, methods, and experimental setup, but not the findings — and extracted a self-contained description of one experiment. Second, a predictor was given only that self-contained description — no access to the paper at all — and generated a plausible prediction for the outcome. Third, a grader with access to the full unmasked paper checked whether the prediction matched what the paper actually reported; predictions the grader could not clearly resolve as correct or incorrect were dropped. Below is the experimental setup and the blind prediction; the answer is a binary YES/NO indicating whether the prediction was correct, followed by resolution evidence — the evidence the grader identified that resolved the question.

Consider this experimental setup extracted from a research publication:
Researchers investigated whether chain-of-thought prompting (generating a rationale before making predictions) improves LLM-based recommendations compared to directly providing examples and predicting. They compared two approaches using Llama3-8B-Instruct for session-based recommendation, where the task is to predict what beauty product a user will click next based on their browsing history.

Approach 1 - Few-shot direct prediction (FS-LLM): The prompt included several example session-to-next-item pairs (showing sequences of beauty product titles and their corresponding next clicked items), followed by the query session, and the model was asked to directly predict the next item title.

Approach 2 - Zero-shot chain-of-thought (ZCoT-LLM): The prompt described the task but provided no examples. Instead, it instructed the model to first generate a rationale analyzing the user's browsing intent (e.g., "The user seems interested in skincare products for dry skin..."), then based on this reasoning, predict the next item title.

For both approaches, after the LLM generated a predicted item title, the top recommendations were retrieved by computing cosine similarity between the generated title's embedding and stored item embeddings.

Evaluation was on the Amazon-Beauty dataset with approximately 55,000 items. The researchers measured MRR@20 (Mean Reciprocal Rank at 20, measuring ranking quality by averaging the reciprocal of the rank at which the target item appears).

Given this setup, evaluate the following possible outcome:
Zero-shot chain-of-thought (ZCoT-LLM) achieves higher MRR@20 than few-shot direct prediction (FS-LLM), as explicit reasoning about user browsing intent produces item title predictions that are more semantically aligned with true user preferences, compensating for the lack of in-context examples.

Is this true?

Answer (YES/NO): NO